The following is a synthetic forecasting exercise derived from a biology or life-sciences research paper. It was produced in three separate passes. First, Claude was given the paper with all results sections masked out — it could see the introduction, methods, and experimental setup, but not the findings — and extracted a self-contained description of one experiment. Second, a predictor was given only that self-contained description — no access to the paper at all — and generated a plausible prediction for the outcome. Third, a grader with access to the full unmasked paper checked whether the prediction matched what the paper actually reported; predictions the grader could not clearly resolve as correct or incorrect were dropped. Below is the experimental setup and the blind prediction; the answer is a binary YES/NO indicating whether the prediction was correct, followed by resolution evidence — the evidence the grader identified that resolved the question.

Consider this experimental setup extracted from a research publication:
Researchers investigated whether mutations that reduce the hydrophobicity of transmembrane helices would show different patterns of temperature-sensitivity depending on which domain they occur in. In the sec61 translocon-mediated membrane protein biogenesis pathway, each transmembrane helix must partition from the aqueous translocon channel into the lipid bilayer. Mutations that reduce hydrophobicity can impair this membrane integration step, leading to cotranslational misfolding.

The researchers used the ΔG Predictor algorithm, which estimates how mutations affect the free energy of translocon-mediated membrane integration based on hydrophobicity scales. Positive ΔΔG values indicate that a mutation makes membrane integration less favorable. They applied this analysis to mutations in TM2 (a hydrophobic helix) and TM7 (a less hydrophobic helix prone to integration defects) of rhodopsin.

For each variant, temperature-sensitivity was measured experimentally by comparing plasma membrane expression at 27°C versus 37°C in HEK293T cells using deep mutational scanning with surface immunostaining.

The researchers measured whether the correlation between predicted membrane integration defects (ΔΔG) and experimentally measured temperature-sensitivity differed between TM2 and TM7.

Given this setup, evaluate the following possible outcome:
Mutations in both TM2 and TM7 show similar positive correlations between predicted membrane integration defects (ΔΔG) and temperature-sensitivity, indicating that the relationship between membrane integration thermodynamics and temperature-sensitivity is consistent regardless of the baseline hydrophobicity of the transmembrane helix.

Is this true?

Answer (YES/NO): NO